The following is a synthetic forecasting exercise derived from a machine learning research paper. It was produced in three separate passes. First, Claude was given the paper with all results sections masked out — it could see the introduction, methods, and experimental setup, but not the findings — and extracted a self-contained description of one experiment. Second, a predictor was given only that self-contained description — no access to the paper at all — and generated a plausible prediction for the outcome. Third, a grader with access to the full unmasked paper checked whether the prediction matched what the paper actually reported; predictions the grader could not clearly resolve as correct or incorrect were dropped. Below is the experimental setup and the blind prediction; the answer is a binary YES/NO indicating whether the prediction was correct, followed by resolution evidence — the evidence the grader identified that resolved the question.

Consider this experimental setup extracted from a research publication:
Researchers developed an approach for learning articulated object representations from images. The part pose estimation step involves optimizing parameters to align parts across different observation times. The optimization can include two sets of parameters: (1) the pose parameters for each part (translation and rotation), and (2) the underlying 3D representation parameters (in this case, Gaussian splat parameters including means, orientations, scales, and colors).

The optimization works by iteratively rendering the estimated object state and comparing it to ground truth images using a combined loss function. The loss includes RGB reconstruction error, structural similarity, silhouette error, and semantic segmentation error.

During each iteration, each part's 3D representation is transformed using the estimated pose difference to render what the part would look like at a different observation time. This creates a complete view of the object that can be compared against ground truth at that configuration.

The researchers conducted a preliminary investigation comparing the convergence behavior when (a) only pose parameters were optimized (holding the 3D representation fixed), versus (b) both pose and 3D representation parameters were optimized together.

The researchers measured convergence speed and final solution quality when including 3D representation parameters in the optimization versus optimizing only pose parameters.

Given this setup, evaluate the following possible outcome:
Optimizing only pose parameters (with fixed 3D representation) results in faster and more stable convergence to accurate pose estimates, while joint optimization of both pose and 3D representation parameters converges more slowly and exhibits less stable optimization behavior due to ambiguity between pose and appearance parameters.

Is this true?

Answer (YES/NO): NO